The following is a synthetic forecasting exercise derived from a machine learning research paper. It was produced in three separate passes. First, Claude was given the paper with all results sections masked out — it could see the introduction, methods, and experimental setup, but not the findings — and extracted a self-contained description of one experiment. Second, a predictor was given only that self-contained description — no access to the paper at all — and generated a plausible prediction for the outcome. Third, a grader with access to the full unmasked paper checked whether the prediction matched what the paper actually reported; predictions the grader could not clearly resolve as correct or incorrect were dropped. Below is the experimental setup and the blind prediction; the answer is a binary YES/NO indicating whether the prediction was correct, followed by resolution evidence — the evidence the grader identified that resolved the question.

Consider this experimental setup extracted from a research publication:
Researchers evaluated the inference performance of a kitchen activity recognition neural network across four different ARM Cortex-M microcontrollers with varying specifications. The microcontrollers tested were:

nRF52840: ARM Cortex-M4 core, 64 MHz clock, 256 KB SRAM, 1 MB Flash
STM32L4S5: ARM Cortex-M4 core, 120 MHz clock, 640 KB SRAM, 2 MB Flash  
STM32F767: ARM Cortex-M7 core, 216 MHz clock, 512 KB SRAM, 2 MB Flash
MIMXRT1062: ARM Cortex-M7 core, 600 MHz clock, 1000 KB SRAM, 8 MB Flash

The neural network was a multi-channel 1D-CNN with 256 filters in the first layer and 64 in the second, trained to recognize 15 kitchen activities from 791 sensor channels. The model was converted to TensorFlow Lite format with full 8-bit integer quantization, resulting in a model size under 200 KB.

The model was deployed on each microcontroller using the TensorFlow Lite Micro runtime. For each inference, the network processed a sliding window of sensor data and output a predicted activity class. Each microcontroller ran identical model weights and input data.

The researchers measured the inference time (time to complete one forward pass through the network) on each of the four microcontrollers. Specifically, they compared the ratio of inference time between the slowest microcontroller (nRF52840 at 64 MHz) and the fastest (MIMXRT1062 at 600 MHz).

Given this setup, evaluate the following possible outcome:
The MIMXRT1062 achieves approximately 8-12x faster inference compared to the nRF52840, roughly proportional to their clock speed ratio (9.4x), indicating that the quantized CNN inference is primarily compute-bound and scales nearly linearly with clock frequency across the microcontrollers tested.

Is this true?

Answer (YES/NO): NO